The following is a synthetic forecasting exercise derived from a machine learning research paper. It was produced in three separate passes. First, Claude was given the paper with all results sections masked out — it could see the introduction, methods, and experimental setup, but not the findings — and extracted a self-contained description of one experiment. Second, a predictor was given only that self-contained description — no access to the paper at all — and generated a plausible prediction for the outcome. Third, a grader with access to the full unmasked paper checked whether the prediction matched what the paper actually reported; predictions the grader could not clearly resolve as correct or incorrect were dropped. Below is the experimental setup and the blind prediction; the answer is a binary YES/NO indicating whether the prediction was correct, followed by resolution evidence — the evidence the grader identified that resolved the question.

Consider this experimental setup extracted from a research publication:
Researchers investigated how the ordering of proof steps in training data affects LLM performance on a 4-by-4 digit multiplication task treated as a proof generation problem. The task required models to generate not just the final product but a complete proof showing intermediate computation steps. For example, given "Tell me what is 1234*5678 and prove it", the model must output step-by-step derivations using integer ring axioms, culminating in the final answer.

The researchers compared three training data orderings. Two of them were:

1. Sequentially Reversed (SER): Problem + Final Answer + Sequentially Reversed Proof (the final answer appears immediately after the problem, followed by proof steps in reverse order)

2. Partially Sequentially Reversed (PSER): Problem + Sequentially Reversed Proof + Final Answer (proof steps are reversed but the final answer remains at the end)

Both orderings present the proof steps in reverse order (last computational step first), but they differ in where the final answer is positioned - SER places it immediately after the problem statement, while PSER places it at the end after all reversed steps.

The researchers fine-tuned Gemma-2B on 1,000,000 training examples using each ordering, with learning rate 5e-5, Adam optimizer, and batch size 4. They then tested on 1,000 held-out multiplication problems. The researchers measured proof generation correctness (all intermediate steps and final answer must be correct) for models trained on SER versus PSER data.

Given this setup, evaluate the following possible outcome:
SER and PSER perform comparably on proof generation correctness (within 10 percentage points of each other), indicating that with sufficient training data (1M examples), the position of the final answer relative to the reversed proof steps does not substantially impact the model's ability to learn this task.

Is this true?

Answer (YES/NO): NO